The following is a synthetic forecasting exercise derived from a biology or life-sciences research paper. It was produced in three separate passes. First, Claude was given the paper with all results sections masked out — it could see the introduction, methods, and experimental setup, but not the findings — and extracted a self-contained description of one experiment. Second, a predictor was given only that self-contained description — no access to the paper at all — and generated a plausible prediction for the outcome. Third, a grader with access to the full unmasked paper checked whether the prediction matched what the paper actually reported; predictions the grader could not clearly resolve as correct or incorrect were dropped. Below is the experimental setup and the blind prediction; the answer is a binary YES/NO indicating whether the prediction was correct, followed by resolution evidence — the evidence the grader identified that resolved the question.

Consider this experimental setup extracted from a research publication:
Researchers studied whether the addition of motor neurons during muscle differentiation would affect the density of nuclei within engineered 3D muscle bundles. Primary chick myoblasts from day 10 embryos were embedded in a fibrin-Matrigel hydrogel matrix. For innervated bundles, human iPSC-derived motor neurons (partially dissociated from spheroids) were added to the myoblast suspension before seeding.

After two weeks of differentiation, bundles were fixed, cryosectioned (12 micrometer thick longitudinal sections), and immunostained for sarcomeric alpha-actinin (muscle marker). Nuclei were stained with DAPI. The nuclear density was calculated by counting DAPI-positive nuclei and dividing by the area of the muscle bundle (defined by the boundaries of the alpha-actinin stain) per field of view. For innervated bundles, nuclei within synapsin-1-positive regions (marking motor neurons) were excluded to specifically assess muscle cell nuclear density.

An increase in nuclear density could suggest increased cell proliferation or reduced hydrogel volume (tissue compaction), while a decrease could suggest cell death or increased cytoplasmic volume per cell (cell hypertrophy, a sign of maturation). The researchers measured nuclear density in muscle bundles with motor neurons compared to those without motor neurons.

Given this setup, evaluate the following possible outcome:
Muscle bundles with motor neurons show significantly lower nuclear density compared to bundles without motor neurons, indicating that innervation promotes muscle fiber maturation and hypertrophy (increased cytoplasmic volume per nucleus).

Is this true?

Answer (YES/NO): NO